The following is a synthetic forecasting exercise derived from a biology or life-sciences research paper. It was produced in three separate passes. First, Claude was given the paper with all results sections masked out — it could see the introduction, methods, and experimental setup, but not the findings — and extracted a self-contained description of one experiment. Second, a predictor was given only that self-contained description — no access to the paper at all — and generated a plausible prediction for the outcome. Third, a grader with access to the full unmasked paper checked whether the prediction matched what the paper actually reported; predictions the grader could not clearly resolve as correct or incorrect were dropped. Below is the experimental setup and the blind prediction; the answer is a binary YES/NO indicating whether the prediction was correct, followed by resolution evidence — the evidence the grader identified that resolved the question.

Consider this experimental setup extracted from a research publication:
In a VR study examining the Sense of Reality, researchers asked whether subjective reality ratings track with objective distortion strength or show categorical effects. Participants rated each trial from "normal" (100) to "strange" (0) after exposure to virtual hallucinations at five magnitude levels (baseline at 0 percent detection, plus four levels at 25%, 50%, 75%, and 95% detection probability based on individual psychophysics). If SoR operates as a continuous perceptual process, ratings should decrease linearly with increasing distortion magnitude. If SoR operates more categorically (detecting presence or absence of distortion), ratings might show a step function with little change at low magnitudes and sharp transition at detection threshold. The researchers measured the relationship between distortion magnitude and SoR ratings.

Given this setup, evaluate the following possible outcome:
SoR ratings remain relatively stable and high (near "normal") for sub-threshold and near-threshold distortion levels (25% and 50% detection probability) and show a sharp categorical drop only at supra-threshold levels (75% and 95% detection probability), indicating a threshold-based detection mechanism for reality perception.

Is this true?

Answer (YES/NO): NO